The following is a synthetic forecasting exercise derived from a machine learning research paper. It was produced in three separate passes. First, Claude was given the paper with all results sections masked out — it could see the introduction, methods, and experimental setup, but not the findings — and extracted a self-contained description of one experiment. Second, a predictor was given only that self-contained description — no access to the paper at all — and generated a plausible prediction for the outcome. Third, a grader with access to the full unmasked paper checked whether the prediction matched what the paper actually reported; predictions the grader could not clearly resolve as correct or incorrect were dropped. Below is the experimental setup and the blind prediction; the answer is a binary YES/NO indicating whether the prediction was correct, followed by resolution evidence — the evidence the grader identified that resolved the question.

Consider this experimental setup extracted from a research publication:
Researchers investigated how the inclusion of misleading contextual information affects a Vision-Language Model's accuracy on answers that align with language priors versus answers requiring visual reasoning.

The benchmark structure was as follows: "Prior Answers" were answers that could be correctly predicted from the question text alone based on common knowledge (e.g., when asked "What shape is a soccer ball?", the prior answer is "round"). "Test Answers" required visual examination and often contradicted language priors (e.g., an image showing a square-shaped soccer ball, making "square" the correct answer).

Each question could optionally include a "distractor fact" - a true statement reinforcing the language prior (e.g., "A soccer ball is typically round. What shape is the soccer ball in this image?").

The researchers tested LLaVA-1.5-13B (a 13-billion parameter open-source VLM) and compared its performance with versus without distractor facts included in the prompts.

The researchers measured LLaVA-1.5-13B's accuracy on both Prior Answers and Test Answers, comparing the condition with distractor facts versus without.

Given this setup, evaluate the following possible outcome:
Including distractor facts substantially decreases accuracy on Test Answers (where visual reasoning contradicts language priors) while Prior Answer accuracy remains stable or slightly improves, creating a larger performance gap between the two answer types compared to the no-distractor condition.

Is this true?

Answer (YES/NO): YES